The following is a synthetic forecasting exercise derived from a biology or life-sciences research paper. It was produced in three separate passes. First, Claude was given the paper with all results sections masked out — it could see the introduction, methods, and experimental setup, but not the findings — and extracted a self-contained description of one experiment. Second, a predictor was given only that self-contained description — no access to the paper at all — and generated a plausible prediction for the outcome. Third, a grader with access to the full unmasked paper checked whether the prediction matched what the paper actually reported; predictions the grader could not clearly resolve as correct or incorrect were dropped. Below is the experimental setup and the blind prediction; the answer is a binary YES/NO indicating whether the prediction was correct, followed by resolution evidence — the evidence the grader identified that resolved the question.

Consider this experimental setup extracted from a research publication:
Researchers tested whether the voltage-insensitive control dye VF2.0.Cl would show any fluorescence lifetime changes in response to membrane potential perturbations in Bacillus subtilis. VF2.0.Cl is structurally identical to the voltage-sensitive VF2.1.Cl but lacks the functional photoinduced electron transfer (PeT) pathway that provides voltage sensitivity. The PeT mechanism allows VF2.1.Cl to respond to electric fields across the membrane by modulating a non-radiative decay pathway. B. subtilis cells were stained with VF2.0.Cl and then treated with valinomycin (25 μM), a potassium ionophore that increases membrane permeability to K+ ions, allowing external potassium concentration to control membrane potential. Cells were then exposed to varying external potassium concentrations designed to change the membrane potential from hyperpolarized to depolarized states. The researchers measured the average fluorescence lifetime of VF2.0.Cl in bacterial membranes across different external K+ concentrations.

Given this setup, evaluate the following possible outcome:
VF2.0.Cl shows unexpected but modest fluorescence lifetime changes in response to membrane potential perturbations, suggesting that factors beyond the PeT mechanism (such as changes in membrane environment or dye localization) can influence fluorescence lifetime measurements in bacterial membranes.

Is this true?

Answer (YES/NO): NO